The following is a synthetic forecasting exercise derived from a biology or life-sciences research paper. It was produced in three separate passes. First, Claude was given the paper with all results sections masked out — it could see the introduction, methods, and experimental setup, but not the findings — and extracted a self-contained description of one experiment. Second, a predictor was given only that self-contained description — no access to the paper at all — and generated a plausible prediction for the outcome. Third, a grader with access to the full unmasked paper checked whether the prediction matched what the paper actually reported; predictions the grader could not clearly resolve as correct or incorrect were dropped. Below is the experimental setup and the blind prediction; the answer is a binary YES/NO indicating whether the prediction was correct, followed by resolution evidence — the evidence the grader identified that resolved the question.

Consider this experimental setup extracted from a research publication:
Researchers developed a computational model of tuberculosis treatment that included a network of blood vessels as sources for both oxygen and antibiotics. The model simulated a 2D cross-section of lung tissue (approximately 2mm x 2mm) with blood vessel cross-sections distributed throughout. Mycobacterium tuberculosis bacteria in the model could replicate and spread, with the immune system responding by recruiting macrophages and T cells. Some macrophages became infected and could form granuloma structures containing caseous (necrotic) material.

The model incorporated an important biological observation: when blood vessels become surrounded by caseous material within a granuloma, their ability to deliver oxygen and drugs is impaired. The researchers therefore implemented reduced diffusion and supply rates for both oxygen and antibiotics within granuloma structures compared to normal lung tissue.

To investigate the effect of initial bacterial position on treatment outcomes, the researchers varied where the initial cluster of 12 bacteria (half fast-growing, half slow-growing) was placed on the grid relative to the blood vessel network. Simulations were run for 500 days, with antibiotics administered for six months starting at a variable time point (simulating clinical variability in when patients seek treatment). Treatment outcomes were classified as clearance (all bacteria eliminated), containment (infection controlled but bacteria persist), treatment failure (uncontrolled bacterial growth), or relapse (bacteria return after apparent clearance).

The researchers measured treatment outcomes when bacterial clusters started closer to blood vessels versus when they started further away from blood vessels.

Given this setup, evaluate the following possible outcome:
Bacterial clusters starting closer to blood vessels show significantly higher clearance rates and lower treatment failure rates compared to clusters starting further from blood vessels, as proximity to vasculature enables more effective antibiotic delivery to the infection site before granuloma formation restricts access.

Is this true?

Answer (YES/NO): NO